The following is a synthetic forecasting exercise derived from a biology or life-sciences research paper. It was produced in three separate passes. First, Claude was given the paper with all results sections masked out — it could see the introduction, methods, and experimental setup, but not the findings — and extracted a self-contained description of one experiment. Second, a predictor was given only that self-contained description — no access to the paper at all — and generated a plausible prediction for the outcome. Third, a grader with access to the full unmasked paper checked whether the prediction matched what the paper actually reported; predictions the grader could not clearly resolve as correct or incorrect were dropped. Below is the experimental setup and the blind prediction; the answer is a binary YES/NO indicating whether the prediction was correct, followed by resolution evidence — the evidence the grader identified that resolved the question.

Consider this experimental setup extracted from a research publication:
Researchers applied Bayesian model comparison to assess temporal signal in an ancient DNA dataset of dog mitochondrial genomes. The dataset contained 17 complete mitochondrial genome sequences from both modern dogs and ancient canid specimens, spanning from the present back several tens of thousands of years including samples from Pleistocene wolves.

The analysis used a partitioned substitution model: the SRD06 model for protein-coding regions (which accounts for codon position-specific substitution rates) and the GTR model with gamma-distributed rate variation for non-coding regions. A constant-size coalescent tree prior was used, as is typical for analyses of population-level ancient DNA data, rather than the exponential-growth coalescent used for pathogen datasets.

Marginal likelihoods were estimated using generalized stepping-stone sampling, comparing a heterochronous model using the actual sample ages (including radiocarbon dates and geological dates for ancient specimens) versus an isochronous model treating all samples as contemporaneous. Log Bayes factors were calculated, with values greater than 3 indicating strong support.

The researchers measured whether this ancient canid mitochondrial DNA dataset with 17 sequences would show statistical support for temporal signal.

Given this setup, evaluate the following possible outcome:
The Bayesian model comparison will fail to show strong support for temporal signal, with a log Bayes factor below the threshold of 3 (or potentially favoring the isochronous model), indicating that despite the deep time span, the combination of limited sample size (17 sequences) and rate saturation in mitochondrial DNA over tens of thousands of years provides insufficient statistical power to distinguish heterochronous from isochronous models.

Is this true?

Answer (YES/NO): NO